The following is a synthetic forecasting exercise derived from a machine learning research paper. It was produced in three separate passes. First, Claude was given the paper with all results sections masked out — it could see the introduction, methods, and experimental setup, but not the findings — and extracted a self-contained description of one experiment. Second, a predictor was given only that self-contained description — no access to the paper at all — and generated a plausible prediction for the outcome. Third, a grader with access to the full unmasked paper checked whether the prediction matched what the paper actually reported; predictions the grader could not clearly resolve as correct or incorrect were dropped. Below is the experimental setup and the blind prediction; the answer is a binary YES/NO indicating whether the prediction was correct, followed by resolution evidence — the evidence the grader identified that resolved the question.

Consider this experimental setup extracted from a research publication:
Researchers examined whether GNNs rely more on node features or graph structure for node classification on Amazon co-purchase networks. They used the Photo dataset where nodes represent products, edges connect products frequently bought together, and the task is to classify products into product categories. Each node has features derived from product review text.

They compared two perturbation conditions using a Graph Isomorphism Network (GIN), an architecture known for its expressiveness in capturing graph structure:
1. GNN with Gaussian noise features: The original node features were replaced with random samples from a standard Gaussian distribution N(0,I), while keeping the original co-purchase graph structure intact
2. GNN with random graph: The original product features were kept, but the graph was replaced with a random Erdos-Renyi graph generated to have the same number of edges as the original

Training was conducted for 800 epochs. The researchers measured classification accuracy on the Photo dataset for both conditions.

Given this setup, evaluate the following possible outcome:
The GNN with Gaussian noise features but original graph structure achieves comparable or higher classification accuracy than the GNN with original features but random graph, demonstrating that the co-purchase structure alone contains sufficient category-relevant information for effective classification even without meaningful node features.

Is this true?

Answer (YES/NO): YES